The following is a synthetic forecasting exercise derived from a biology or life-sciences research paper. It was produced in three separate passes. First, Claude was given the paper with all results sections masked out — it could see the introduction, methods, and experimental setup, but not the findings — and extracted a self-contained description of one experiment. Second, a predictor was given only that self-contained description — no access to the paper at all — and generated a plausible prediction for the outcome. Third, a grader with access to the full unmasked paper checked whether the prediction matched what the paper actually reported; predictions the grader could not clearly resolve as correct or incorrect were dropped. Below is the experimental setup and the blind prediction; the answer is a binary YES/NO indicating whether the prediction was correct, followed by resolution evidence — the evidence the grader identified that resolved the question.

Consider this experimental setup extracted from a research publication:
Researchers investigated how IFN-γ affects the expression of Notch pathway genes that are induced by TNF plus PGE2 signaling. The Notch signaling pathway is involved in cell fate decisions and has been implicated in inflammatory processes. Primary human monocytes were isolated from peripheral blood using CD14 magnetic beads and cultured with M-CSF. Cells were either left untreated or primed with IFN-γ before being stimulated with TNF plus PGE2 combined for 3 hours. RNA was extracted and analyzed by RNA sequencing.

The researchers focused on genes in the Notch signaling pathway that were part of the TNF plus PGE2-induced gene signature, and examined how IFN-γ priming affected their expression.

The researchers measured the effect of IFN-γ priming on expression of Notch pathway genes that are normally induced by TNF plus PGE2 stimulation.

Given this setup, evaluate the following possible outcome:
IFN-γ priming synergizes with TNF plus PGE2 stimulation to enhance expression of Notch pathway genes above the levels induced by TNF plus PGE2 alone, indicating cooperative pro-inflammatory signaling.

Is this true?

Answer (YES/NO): NO